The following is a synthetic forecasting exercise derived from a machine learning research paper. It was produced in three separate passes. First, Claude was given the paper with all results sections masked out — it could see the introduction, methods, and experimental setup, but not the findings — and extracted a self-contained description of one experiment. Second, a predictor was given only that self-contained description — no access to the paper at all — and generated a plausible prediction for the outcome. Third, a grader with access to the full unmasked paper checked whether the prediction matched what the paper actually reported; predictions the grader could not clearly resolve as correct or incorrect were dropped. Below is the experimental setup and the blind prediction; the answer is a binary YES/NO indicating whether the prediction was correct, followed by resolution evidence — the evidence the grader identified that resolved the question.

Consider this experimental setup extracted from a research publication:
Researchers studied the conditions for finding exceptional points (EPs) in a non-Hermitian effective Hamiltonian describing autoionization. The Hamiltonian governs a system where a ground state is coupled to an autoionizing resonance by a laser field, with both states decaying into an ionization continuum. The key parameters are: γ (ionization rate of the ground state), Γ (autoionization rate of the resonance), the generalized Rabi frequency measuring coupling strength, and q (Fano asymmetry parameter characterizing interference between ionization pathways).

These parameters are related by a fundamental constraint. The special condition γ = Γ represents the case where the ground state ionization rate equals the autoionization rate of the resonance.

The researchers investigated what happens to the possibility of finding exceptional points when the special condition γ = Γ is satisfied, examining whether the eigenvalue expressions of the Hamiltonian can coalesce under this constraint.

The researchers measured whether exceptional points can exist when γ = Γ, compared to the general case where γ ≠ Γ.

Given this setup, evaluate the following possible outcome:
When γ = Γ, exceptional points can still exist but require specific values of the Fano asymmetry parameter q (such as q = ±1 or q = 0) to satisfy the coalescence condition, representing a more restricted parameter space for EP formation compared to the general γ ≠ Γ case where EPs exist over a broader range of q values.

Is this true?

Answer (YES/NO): NO